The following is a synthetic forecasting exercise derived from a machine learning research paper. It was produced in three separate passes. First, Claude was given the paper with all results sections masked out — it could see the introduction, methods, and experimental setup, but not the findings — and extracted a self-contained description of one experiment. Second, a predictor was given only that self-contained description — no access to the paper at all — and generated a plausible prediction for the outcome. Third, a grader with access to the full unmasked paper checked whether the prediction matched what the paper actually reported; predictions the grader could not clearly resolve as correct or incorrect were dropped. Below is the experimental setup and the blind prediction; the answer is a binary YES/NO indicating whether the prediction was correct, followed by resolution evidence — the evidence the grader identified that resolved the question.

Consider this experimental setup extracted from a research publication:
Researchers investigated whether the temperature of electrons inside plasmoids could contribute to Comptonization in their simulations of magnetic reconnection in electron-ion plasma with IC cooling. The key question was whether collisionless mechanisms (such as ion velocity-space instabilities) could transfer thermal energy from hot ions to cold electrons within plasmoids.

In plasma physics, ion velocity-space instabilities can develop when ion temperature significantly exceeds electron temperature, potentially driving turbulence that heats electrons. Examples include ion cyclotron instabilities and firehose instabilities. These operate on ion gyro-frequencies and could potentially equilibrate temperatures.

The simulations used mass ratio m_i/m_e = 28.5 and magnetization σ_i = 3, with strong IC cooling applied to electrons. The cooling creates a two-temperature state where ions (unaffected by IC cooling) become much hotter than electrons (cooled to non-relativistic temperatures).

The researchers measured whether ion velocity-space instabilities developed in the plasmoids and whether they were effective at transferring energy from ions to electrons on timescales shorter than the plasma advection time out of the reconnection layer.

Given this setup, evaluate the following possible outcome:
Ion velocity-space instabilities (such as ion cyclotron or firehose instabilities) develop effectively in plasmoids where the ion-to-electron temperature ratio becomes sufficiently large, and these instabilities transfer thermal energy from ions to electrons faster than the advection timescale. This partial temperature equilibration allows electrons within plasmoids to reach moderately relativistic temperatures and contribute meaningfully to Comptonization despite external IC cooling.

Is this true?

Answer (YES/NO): NO